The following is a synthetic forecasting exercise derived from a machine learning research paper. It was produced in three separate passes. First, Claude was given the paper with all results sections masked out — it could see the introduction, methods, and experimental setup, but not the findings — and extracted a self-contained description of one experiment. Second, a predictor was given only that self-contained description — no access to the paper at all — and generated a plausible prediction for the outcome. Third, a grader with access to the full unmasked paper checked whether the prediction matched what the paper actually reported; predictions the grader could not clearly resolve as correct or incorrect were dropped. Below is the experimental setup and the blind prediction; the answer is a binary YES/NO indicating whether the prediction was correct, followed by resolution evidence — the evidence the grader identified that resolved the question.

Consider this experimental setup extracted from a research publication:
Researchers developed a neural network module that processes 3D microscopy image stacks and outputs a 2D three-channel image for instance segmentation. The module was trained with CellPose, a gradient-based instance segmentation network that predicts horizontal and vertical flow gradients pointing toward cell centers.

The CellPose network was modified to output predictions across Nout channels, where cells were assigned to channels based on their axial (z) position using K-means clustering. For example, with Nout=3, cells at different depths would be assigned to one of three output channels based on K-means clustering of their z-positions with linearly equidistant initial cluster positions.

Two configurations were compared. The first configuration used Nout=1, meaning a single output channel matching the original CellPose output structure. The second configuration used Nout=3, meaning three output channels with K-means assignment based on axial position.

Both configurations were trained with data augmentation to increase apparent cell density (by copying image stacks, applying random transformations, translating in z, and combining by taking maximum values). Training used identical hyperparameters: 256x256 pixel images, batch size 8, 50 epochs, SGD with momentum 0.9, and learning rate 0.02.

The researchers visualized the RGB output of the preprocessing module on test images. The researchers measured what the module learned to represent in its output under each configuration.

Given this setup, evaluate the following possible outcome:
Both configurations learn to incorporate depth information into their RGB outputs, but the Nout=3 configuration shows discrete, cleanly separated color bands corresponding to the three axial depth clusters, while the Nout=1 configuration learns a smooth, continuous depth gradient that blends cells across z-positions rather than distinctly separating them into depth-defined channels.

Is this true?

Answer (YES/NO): NO